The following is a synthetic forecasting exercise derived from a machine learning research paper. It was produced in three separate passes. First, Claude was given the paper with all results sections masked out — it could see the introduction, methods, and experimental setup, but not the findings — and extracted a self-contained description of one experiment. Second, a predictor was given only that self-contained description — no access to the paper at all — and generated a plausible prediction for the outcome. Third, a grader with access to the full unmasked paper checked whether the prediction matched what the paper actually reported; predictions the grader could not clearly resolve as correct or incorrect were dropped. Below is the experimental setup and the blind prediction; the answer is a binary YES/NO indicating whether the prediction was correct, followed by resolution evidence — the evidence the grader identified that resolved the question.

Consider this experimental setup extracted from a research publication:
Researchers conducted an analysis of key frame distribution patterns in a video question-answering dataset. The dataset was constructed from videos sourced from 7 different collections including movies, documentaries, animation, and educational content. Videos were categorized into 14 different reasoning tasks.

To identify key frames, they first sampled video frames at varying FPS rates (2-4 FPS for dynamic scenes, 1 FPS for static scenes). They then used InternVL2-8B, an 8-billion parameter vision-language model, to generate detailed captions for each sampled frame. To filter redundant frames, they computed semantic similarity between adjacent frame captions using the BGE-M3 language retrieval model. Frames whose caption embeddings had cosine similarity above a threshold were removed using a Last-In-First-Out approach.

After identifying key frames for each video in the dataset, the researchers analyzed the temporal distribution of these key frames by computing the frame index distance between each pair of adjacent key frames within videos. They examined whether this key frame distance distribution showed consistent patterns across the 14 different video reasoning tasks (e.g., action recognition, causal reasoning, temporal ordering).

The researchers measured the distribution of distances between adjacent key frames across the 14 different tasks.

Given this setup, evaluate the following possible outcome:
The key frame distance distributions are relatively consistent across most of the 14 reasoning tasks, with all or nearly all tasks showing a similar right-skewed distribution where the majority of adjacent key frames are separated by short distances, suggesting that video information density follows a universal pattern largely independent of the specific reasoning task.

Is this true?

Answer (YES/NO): NO